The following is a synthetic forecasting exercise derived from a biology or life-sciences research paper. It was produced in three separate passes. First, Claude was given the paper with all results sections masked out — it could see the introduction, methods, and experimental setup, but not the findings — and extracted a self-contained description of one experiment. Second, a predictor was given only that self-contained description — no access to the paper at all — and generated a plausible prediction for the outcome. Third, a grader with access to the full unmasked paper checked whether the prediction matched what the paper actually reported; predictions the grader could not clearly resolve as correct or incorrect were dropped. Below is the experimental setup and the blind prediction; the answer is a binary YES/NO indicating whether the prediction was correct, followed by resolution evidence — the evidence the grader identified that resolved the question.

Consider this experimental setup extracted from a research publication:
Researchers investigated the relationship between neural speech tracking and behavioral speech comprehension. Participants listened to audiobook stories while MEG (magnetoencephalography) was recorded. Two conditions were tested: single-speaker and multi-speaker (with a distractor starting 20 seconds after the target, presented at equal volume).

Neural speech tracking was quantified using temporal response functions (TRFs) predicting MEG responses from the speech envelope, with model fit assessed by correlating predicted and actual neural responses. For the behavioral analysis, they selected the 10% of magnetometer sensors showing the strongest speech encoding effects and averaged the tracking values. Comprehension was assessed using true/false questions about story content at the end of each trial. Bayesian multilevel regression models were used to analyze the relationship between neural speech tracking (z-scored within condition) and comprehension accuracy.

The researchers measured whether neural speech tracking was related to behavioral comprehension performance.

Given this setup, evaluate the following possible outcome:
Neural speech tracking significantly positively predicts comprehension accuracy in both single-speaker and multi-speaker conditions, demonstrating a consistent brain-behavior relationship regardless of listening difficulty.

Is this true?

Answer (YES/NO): NO